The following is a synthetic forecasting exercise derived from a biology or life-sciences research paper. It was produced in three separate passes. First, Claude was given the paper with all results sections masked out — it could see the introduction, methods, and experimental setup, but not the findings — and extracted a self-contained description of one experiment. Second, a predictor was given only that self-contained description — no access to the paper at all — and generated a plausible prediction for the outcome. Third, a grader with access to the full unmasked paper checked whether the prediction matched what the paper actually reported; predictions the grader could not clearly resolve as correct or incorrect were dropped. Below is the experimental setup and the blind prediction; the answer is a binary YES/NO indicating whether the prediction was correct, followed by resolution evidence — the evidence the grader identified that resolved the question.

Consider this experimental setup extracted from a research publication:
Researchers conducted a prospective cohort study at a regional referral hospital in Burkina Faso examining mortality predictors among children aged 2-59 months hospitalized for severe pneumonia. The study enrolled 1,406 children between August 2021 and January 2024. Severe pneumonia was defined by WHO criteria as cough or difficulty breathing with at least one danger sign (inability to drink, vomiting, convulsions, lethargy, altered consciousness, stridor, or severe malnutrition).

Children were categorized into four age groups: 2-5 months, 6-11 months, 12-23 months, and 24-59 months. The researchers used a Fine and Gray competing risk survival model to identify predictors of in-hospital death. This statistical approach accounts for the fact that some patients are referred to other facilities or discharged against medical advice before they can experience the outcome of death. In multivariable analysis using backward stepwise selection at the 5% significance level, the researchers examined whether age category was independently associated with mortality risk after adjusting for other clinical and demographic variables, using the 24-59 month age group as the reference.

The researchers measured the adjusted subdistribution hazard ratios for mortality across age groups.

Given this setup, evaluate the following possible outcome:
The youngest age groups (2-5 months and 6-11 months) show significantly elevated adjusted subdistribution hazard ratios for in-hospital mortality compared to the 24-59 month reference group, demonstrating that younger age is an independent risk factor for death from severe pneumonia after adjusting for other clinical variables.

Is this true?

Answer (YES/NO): YES